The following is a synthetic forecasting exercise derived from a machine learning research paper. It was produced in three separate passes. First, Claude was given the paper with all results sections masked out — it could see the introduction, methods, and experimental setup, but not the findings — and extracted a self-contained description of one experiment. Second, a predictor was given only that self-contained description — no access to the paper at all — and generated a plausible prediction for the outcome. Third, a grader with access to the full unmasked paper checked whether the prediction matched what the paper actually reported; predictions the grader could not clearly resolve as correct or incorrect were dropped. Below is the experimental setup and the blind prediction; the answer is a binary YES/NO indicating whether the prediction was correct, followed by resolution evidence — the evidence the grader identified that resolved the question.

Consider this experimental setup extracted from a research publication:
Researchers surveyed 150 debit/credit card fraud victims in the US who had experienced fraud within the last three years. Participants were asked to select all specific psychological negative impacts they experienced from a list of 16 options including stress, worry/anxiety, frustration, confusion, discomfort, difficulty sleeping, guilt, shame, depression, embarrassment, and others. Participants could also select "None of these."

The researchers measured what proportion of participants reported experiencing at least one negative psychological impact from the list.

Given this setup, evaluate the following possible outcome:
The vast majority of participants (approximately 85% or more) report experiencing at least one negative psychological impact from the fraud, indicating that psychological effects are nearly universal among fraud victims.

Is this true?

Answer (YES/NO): YES